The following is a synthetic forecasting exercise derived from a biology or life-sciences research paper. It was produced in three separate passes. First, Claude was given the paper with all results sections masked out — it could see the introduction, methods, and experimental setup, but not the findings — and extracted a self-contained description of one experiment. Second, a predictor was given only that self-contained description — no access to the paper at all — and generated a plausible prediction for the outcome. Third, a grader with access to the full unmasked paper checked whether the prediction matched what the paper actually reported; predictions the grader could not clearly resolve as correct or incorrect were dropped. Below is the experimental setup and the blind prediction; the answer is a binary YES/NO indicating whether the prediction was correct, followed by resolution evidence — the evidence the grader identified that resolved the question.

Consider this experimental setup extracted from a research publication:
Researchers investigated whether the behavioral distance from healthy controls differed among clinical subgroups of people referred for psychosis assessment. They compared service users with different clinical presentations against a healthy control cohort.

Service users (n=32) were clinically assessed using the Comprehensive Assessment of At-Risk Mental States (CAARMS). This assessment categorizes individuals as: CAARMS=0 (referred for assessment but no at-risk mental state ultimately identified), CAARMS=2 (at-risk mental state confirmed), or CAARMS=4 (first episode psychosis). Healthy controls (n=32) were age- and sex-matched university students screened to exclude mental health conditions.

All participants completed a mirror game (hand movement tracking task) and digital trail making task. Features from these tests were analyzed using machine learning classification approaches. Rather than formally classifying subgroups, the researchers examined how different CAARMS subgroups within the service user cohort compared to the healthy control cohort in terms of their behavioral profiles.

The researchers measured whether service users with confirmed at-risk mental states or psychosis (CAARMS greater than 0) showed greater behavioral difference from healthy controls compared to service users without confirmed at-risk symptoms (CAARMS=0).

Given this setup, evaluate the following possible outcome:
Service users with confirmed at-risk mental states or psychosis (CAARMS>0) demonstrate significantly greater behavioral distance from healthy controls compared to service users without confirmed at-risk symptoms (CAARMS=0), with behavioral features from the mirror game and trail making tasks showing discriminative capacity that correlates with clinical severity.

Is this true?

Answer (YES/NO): NO